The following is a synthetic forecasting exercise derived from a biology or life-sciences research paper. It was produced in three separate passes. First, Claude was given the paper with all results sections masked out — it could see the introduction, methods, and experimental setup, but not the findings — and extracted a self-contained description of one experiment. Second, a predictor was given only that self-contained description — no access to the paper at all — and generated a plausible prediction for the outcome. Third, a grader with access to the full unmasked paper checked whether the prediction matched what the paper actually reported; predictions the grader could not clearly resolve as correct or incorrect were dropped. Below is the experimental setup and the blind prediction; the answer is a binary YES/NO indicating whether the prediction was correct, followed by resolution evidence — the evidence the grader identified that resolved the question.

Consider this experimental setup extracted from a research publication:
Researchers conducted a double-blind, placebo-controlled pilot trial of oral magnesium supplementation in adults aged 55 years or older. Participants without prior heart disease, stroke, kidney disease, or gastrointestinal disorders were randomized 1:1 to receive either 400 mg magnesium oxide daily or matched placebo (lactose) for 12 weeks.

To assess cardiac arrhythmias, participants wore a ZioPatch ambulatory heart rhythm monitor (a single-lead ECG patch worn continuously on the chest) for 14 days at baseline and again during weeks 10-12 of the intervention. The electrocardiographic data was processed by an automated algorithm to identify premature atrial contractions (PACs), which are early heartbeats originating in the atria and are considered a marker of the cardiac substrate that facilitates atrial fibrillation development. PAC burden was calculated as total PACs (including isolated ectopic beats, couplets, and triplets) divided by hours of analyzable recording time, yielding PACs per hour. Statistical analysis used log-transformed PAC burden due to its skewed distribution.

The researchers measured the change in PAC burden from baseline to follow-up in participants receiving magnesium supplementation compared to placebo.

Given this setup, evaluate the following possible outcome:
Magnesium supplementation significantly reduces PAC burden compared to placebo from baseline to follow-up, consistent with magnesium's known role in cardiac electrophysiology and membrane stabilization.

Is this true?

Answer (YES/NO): NO